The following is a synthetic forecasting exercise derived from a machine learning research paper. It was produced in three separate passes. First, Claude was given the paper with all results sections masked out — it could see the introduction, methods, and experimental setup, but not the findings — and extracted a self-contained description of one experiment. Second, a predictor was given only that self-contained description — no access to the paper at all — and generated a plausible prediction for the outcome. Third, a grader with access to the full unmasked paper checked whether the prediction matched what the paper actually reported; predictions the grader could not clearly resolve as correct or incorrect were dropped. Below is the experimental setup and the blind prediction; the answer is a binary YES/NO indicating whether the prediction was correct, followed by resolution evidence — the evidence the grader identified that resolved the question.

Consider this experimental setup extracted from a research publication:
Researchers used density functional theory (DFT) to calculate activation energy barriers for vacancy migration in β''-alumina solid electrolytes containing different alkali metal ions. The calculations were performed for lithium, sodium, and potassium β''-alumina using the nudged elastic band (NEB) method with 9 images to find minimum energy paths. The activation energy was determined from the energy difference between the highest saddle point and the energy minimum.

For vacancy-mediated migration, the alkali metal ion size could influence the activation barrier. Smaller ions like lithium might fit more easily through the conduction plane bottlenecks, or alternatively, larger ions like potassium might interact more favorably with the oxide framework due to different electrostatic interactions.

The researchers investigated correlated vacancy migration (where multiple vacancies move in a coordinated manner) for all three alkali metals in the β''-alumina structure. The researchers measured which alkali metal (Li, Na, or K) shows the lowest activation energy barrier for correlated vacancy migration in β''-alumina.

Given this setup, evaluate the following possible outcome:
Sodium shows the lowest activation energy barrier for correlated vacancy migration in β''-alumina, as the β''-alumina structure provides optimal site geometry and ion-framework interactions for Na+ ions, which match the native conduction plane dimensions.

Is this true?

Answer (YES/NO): NO